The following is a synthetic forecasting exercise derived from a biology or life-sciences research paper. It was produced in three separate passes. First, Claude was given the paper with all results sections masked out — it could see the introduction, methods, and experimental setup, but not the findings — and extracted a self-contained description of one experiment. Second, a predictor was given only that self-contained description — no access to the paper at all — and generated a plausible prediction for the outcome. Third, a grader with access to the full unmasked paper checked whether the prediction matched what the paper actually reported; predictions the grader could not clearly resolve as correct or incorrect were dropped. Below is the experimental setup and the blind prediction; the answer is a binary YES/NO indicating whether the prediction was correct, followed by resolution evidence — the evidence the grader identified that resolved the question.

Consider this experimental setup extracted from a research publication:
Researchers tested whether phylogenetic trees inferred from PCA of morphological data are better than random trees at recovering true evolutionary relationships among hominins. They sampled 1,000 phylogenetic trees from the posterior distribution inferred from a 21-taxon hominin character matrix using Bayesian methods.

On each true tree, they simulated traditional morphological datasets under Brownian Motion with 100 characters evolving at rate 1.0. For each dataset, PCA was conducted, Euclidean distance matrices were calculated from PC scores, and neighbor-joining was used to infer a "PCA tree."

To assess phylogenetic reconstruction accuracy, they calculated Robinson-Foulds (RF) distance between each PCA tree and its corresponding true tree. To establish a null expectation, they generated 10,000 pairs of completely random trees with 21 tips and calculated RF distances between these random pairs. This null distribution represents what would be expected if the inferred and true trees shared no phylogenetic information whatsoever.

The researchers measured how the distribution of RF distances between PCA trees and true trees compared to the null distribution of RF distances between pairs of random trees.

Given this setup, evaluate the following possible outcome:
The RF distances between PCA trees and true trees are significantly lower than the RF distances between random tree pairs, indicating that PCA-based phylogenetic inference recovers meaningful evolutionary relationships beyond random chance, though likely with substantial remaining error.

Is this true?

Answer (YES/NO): YES